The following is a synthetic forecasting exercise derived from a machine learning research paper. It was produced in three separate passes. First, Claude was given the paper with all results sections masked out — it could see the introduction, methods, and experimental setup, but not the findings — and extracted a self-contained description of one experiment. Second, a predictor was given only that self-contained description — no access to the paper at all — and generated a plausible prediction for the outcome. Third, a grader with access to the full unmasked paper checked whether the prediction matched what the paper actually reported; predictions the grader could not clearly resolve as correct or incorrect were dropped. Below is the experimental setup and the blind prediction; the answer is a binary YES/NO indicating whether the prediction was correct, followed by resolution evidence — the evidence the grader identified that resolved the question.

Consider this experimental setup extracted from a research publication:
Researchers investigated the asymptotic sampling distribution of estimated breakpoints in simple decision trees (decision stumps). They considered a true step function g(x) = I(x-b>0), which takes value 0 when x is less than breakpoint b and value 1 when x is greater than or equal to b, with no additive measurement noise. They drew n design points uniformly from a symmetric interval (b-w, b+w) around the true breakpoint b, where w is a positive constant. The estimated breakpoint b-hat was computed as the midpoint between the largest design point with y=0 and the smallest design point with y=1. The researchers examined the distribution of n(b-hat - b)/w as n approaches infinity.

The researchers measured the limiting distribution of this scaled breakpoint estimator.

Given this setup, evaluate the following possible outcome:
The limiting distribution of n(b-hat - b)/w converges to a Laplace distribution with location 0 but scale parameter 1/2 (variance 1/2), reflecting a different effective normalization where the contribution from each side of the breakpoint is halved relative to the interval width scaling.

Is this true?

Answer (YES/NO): NO